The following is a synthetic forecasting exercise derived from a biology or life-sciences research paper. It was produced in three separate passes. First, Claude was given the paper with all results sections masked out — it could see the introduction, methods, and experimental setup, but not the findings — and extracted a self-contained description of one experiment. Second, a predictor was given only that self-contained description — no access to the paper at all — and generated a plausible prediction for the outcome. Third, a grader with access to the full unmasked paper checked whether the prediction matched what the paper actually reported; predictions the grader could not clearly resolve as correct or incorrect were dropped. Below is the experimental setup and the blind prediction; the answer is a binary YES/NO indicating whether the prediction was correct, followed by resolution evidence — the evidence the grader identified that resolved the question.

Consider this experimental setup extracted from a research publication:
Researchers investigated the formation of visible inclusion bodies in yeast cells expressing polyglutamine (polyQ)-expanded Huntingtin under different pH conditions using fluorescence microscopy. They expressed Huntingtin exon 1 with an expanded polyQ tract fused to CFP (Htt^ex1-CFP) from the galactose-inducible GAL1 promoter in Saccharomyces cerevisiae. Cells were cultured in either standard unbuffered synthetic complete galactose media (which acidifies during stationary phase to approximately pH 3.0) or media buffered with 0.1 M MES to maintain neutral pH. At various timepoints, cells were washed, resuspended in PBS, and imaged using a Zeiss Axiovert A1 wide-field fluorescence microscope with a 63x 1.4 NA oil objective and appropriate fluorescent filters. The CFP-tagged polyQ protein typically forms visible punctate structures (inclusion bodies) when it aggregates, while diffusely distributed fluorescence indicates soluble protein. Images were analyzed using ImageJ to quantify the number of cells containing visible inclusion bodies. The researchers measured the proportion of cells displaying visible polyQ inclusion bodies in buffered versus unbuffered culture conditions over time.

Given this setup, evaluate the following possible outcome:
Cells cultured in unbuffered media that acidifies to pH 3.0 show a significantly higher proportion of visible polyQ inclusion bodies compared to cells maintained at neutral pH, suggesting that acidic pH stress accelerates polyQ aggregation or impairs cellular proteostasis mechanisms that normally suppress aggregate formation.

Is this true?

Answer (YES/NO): NO